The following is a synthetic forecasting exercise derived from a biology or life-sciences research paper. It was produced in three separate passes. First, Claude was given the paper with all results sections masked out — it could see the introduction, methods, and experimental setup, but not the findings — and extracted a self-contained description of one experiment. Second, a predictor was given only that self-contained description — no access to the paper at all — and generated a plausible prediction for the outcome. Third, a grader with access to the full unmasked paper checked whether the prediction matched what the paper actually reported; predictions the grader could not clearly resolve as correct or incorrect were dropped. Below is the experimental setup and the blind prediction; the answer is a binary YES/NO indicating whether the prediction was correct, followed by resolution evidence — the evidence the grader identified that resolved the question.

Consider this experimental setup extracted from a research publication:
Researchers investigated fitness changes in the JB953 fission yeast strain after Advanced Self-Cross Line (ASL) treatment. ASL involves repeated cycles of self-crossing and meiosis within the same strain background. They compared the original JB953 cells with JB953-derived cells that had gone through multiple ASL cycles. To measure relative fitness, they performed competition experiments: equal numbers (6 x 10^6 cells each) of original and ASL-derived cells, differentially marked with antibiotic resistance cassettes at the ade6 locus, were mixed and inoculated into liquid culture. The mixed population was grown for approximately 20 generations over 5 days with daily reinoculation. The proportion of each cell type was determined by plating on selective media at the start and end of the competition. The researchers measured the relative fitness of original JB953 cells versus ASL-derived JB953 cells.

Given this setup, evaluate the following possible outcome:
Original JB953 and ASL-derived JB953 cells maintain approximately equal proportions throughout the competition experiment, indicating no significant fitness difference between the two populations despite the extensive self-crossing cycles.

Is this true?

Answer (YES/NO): NO